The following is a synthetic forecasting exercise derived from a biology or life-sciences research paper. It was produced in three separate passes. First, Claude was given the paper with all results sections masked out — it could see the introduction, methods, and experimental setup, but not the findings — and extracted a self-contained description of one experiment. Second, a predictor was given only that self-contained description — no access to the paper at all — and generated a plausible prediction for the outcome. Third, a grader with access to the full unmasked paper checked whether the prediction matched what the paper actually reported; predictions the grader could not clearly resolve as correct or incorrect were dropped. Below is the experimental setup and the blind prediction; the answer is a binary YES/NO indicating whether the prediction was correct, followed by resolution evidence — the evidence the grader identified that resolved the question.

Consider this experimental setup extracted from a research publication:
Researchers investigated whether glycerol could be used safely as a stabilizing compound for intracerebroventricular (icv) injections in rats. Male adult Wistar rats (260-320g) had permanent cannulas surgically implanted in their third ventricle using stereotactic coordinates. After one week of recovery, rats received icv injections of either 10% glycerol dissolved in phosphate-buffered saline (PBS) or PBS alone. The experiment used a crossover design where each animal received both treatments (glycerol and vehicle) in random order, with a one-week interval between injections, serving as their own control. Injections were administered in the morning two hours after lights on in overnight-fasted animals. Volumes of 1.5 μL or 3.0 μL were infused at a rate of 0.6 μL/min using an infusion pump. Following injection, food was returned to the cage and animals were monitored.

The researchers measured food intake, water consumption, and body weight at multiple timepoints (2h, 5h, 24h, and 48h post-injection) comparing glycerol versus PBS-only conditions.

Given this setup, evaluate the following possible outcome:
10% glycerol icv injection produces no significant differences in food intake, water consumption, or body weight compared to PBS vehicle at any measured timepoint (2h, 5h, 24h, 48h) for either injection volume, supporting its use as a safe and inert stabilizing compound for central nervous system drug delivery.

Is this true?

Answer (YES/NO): YES